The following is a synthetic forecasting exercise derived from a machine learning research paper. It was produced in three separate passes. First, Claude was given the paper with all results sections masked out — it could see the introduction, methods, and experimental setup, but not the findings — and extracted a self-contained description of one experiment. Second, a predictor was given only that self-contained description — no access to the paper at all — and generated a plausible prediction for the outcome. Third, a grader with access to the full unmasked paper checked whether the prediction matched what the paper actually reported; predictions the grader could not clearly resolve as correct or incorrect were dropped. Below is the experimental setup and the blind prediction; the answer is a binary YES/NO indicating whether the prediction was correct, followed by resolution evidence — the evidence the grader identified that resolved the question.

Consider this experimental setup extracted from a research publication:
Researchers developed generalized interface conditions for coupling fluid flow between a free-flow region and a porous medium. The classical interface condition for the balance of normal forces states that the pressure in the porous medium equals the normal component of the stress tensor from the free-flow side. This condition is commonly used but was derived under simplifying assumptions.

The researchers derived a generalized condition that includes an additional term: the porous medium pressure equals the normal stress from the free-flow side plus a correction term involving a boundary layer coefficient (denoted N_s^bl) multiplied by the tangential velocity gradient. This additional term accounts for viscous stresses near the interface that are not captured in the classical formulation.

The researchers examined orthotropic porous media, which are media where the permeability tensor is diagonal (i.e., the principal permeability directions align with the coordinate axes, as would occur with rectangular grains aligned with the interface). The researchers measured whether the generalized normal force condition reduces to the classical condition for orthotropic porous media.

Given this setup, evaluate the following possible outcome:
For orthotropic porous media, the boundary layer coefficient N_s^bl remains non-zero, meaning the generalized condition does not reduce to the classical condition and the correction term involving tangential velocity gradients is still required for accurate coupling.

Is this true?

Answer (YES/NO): NO